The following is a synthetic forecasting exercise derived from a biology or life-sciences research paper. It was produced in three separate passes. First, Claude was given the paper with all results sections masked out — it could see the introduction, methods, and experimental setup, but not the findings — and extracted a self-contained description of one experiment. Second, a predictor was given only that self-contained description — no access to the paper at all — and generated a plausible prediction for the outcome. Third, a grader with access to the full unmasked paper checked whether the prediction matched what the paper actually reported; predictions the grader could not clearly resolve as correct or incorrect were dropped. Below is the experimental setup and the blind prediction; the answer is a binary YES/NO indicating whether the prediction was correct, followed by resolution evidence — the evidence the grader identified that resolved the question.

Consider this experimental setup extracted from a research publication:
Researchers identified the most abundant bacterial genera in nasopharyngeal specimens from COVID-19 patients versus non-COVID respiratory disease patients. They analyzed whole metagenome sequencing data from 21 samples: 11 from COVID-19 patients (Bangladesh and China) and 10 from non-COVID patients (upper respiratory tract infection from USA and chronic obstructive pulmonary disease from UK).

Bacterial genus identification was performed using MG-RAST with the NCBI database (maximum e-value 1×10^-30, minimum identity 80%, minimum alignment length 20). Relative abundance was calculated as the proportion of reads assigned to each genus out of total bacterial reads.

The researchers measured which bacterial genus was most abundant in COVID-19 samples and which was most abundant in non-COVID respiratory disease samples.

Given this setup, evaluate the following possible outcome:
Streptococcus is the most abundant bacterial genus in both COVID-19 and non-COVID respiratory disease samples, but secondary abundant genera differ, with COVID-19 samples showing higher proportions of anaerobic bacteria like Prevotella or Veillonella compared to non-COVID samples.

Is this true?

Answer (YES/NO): NO